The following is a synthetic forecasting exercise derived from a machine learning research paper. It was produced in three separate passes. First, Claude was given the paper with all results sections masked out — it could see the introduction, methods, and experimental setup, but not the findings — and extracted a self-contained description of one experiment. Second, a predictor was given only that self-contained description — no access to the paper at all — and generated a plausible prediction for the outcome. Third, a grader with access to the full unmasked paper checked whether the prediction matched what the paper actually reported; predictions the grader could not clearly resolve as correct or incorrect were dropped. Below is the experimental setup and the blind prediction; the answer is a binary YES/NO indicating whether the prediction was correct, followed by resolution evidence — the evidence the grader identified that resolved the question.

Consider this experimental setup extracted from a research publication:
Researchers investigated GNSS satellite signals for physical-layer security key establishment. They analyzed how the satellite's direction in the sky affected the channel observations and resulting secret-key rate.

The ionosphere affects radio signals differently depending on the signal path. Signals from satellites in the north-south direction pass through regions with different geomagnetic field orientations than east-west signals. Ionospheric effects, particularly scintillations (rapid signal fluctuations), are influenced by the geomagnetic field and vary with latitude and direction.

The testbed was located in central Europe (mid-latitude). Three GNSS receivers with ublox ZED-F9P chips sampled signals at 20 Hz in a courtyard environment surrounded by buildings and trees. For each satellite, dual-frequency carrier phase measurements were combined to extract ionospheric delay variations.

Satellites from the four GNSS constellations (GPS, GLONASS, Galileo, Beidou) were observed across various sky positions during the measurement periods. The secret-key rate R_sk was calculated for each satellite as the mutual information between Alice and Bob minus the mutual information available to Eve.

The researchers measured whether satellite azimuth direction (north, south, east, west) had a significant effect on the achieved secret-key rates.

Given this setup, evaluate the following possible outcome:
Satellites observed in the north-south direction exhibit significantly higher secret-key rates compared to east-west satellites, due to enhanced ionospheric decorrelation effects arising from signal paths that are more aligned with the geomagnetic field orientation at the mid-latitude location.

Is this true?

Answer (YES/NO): NO